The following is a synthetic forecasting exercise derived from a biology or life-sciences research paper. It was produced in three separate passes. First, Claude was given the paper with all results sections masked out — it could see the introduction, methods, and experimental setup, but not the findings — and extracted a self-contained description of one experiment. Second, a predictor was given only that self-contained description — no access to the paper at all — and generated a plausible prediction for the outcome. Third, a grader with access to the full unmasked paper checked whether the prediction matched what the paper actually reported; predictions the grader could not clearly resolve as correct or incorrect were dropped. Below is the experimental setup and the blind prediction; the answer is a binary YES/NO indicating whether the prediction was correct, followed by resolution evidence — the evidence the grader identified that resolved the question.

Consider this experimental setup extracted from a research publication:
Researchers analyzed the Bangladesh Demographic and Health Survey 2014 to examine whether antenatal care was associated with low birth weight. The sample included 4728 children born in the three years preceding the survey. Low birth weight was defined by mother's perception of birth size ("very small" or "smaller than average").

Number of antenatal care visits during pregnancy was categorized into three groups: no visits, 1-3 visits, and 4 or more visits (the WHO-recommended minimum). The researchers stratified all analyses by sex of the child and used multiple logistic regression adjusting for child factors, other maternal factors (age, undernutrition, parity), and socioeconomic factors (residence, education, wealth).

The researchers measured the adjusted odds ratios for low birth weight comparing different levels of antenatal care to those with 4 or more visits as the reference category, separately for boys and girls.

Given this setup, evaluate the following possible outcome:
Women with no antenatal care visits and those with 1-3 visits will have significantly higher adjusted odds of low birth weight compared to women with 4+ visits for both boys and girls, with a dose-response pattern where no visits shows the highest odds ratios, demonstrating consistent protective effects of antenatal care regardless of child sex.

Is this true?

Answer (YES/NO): NO